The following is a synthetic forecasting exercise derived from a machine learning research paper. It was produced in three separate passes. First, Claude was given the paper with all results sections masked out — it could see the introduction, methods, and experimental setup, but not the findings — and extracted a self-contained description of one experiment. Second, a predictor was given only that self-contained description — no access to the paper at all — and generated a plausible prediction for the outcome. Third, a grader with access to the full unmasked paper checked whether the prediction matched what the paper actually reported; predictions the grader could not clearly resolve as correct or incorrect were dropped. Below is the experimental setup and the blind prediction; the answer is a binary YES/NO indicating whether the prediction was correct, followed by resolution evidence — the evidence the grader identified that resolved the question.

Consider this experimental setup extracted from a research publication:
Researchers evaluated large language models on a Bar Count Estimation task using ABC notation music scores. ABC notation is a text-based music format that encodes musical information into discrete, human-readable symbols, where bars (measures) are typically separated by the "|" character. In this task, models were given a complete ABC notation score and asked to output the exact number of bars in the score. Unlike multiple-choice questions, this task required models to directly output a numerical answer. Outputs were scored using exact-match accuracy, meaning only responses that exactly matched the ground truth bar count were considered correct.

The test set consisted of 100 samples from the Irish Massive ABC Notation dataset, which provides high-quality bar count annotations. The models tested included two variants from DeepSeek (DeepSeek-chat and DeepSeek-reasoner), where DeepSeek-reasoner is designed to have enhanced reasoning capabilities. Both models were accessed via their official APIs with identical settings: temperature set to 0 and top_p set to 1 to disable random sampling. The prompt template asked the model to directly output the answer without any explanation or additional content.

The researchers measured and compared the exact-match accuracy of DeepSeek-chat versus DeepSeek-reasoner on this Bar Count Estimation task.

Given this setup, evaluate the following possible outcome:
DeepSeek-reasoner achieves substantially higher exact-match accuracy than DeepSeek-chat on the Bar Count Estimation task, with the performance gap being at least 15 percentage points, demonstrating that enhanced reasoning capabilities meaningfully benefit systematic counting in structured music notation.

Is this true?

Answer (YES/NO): YES